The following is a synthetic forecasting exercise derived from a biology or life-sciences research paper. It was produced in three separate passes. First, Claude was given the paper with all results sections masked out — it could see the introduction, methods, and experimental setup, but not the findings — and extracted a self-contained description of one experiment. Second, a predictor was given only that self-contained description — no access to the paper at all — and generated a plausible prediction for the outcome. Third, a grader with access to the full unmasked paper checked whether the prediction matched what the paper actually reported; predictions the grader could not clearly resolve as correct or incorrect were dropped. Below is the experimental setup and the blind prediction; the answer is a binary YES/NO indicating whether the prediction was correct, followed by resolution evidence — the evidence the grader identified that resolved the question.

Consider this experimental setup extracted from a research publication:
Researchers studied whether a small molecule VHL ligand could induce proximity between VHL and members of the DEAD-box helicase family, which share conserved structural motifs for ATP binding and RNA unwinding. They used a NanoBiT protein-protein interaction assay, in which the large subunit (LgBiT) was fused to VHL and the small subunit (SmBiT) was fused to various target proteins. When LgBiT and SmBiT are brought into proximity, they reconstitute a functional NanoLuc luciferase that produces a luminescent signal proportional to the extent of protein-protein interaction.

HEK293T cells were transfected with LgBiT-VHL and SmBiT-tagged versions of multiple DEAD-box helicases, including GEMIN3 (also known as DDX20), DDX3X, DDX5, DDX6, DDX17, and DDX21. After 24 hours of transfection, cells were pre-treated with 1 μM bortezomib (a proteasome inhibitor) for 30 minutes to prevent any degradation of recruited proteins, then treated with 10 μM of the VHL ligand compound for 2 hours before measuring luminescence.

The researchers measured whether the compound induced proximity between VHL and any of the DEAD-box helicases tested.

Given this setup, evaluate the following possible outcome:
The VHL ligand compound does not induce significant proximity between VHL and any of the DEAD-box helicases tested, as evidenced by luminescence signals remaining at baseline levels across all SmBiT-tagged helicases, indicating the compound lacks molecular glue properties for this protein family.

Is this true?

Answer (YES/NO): NO